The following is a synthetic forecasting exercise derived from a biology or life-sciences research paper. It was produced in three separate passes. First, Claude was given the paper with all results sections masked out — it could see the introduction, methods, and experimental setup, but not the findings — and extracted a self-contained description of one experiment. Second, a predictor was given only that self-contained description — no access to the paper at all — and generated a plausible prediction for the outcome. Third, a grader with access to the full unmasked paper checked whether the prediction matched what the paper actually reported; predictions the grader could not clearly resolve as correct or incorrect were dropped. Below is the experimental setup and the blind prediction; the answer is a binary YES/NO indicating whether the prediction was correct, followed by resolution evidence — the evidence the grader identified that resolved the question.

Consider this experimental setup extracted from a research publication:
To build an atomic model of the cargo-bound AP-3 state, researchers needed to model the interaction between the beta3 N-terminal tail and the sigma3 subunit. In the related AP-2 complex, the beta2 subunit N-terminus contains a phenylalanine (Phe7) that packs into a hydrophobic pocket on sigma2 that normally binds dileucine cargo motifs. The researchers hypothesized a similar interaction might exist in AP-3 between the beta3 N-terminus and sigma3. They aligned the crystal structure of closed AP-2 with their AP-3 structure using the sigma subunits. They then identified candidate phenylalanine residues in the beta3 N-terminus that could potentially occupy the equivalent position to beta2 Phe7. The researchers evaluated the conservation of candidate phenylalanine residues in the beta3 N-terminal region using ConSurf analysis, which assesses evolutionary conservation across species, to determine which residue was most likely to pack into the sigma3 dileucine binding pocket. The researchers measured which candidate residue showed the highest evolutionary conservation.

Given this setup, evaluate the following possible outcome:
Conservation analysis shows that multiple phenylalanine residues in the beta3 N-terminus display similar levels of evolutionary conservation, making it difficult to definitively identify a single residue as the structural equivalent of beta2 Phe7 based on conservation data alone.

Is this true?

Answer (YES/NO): NO